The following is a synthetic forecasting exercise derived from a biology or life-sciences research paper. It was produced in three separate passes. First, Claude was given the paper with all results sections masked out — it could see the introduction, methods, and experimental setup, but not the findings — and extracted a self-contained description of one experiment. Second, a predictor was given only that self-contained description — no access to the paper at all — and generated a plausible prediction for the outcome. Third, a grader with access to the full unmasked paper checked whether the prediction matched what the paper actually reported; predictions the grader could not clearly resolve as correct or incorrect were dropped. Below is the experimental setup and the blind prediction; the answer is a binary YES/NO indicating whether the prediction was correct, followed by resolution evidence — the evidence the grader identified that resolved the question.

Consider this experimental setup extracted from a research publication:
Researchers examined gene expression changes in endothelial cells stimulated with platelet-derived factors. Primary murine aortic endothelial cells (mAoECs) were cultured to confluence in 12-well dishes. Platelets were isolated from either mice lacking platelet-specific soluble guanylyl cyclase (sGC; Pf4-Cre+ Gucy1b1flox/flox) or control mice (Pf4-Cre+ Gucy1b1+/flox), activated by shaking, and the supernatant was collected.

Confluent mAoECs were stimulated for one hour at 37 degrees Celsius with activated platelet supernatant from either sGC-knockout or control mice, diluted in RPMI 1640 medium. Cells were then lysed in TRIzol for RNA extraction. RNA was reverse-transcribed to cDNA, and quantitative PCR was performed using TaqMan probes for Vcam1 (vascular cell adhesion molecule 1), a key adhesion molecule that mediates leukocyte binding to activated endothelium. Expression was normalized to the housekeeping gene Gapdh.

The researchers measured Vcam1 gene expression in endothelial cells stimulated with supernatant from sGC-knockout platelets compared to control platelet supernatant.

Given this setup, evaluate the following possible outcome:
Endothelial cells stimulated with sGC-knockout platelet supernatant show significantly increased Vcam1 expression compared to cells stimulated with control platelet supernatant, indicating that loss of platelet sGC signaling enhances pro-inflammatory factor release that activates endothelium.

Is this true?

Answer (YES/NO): YES